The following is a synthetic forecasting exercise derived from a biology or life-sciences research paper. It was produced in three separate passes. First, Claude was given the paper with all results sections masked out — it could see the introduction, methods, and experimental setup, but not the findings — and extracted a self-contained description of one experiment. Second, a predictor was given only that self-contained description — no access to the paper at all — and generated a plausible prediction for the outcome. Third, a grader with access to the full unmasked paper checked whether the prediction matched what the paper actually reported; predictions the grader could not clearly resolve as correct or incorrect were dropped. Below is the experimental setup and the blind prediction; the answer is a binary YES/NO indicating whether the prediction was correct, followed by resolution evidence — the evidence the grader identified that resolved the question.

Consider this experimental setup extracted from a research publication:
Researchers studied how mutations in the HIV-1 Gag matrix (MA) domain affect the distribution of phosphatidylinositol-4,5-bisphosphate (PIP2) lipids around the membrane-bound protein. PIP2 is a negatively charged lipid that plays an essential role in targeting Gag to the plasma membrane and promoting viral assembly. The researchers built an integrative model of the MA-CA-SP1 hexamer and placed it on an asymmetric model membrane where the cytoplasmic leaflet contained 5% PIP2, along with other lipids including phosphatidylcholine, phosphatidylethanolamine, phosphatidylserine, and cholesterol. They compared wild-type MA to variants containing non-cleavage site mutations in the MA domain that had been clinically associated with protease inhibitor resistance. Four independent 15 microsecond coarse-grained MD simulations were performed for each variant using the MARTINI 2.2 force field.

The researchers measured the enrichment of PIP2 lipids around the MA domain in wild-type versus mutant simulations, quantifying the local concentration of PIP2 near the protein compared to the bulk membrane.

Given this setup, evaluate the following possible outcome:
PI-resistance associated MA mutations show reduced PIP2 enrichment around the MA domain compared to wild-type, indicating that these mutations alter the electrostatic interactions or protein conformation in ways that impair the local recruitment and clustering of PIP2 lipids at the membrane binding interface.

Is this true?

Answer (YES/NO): NO